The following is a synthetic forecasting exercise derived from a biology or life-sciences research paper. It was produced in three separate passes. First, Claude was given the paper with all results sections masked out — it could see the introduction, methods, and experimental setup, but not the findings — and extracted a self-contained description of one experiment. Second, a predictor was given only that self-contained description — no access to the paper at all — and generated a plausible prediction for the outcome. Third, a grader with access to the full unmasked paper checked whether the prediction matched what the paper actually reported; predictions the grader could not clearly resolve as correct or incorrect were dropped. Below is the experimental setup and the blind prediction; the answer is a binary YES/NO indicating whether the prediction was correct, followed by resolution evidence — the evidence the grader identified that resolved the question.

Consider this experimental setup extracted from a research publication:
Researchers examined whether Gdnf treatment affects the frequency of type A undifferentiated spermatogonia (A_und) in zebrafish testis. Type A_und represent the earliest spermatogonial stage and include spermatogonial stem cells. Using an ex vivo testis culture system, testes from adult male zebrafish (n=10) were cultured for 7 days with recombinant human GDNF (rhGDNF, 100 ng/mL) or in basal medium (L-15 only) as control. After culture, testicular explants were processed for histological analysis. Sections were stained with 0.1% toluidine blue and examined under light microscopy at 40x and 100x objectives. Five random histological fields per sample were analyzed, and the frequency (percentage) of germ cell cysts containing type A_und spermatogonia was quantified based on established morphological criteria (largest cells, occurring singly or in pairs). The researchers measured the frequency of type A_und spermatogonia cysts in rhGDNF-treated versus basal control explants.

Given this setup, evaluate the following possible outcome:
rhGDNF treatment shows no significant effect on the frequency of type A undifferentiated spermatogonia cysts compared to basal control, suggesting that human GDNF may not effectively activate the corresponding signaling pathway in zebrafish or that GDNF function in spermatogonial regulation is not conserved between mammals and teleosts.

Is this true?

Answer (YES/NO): NO